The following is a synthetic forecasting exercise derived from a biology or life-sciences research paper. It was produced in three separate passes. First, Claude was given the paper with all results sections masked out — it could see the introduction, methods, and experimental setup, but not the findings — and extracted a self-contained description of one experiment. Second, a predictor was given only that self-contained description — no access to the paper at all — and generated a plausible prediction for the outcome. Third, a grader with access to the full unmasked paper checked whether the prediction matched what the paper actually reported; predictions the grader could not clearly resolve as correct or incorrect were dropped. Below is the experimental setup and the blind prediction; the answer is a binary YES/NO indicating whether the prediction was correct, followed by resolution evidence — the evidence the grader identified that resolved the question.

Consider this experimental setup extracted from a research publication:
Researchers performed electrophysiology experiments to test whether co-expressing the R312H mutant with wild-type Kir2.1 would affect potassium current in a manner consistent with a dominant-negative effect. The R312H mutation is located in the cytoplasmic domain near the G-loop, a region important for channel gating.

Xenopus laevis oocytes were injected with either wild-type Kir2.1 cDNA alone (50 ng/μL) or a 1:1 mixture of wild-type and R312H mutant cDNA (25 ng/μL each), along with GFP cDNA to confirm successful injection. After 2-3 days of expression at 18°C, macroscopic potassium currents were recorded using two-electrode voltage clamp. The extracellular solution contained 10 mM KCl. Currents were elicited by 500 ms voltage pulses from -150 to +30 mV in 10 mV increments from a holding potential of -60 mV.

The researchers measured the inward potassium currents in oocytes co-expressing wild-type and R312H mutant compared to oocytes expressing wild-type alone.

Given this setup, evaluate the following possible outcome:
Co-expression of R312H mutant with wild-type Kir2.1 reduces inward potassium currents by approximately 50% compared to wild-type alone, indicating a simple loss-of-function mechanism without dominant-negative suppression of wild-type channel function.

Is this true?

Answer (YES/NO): NO